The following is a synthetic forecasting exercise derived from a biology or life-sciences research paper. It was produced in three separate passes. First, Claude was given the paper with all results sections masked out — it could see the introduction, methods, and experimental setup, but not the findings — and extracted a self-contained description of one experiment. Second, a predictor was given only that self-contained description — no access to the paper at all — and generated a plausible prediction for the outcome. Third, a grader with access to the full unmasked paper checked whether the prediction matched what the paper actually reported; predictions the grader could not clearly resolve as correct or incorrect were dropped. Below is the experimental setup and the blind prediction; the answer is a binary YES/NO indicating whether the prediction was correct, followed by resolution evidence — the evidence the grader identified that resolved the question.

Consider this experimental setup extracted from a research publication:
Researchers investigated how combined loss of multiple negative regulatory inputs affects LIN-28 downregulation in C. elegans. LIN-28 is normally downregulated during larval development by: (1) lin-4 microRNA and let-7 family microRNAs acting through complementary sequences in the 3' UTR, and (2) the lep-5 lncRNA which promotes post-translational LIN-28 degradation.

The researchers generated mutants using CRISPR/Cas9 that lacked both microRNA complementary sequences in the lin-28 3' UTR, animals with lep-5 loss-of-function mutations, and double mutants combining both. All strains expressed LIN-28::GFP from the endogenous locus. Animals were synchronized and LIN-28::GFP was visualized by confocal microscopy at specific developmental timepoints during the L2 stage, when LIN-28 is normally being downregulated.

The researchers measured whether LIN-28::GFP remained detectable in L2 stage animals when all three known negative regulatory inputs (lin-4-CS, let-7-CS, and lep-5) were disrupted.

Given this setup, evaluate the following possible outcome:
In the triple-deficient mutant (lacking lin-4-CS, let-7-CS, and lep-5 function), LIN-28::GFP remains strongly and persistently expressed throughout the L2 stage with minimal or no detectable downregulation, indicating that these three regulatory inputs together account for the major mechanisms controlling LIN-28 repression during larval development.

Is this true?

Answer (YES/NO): YES